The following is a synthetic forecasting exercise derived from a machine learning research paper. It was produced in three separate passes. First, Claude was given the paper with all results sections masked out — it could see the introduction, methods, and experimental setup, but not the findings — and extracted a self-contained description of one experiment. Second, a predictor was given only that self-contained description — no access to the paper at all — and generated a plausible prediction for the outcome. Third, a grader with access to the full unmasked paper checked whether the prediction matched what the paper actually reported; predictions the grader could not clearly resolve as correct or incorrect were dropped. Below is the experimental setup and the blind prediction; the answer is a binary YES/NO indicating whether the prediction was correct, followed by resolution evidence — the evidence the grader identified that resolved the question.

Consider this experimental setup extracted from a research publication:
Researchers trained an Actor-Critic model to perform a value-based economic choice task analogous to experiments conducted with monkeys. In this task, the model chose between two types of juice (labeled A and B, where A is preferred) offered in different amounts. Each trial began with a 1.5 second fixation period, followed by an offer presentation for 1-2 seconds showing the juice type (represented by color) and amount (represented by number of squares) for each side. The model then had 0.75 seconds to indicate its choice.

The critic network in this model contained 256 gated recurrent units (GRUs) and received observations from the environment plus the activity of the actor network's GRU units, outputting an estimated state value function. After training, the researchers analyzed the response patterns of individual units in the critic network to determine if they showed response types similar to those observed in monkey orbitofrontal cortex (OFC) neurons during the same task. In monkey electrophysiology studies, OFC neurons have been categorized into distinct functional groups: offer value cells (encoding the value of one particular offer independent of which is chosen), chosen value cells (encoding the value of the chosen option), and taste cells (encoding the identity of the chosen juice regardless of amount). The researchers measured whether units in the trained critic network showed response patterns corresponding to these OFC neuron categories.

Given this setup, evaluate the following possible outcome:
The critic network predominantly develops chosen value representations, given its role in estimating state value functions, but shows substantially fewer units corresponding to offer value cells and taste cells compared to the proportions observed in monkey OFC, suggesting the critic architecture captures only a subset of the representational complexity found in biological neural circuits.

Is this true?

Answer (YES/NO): NO